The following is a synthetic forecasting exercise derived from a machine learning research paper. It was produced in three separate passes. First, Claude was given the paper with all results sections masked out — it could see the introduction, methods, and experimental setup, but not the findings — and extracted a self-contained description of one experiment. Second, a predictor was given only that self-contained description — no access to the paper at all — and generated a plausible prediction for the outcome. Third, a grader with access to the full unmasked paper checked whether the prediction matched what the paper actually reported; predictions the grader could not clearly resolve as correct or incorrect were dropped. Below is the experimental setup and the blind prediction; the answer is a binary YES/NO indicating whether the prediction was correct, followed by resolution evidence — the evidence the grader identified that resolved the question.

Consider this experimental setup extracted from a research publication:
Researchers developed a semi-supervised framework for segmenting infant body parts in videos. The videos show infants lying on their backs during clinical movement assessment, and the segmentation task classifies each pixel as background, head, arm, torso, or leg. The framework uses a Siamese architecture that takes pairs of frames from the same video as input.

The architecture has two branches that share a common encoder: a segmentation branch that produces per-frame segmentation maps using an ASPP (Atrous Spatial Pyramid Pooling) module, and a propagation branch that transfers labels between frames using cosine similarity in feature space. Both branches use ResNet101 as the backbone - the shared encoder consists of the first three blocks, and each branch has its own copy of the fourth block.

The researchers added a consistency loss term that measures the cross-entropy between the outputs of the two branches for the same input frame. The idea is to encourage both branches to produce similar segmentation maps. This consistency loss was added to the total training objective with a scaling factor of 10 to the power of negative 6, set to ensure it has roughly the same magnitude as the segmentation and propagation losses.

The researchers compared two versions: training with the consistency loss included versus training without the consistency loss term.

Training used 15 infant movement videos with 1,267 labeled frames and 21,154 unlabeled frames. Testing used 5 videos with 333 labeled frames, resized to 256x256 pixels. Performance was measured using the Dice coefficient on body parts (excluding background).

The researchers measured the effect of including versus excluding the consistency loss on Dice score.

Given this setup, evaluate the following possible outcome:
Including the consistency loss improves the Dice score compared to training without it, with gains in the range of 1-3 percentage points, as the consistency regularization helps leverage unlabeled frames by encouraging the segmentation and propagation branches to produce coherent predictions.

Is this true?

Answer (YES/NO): NO